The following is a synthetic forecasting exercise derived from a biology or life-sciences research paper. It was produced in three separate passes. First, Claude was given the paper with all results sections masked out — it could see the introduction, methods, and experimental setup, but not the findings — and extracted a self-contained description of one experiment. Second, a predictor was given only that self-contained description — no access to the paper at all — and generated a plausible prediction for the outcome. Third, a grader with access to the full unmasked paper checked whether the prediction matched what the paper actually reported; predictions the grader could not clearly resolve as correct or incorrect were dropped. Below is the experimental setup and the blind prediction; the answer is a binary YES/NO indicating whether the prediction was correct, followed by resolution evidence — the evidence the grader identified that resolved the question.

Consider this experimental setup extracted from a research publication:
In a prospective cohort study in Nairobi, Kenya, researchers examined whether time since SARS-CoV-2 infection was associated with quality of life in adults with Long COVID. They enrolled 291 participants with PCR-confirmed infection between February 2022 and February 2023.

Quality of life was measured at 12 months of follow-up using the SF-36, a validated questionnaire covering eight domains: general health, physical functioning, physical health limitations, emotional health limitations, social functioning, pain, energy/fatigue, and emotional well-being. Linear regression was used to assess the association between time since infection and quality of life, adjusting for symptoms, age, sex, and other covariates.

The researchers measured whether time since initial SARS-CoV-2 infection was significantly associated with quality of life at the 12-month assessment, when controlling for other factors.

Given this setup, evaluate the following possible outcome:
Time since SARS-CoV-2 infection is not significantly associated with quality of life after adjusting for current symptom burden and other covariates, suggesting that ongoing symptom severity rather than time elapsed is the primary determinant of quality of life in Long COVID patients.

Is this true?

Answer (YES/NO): YES